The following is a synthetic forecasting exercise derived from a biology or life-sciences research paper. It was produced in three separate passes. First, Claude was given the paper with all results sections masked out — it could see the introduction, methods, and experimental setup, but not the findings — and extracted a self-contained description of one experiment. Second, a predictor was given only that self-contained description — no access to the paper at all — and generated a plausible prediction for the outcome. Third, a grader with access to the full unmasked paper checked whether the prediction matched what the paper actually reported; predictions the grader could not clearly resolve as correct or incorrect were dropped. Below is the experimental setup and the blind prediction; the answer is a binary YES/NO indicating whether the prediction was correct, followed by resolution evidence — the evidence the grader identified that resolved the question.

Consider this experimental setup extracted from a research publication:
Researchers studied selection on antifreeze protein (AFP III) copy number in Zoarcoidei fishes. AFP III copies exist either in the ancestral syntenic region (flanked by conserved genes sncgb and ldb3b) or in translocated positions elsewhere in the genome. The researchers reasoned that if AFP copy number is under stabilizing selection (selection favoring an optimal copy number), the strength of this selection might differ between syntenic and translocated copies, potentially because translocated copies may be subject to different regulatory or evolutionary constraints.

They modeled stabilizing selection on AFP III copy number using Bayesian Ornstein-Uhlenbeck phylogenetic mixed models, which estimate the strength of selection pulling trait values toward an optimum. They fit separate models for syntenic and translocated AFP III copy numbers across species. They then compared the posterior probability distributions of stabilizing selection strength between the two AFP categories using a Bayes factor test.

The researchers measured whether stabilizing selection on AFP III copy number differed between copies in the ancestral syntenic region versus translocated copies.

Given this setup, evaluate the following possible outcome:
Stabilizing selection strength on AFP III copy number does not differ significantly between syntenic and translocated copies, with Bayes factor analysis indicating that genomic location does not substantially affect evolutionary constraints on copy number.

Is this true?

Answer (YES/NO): NO